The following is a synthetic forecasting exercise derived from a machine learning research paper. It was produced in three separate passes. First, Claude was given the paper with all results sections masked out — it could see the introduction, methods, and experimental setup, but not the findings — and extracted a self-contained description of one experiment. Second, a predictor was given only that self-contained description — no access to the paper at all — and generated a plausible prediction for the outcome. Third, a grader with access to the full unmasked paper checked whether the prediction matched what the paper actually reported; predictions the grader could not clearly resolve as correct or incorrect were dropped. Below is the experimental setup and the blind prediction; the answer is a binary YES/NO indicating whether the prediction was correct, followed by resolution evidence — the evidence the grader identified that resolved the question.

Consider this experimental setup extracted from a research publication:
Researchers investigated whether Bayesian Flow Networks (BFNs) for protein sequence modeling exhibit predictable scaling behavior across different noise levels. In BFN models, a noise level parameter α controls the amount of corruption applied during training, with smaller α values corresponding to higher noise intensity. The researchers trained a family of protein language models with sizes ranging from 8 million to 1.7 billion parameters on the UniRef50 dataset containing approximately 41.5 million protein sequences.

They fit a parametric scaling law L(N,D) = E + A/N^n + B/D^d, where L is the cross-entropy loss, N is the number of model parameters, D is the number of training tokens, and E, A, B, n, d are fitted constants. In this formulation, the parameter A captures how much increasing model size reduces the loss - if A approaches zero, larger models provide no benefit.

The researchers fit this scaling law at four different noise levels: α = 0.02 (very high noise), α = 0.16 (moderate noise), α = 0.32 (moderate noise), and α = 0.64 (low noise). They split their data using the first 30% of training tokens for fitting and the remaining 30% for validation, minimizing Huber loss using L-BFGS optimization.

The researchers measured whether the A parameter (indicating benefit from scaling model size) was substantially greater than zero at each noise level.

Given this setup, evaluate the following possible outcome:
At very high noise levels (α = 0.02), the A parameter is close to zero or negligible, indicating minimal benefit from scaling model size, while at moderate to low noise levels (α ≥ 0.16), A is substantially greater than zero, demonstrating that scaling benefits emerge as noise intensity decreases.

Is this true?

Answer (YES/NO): NO